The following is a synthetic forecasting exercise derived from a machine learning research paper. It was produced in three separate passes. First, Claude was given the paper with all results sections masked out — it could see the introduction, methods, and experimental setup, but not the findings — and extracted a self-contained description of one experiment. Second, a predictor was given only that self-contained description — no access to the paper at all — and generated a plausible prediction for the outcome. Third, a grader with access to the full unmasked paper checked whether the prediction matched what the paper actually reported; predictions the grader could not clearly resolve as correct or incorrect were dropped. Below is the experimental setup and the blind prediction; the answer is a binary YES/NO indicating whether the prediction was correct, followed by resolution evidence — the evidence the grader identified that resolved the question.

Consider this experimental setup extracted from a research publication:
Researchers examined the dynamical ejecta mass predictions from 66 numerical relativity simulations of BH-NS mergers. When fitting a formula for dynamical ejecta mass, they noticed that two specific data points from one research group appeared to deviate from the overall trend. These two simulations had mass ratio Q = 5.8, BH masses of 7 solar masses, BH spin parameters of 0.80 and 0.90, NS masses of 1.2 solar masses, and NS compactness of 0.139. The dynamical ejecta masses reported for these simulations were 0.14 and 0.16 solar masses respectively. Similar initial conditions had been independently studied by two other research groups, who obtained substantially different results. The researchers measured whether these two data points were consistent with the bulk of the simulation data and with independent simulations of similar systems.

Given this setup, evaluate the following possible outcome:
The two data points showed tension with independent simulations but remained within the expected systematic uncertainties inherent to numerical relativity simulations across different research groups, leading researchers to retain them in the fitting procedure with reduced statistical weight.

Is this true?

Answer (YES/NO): NO